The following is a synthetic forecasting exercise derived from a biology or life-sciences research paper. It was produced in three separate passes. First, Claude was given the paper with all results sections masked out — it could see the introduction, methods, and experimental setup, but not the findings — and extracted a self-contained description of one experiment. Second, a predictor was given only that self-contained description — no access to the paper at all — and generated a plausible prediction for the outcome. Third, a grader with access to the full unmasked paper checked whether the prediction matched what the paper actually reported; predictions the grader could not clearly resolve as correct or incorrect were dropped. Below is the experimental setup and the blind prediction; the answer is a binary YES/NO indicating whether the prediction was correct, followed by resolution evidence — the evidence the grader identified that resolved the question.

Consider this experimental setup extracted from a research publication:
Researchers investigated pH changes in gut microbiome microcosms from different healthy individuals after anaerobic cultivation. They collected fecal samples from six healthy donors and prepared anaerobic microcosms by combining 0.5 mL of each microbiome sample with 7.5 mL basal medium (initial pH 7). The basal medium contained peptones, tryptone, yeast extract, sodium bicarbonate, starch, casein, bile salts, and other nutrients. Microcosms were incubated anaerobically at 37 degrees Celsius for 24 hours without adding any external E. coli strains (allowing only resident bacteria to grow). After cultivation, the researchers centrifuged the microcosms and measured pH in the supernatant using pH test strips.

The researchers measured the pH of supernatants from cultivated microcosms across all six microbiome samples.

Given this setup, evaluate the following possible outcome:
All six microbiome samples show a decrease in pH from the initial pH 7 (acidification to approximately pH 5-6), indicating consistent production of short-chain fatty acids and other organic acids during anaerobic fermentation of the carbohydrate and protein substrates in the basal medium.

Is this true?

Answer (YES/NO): NO